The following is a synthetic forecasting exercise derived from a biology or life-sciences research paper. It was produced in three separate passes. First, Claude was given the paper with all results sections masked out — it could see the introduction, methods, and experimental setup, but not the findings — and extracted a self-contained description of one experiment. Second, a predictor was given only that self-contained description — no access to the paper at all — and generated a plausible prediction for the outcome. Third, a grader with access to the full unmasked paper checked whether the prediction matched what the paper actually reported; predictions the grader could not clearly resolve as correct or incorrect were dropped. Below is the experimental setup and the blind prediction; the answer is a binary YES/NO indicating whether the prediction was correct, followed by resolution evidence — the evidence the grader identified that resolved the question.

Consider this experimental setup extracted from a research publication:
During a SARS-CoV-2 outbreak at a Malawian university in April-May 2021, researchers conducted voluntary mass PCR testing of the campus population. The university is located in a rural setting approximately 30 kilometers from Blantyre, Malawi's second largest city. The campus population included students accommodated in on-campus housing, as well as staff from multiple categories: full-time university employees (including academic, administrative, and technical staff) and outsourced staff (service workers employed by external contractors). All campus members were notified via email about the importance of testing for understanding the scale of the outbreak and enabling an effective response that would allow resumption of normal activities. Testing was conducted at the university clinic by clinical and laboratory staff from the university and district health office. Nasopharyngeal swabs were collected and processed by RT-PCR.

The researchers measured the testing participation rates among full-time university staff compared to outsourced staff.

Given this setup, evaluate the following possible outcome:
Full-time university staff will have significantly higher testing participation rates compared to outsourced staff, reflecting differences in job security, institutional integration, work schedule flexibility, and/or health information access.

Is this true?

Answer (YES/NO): NO